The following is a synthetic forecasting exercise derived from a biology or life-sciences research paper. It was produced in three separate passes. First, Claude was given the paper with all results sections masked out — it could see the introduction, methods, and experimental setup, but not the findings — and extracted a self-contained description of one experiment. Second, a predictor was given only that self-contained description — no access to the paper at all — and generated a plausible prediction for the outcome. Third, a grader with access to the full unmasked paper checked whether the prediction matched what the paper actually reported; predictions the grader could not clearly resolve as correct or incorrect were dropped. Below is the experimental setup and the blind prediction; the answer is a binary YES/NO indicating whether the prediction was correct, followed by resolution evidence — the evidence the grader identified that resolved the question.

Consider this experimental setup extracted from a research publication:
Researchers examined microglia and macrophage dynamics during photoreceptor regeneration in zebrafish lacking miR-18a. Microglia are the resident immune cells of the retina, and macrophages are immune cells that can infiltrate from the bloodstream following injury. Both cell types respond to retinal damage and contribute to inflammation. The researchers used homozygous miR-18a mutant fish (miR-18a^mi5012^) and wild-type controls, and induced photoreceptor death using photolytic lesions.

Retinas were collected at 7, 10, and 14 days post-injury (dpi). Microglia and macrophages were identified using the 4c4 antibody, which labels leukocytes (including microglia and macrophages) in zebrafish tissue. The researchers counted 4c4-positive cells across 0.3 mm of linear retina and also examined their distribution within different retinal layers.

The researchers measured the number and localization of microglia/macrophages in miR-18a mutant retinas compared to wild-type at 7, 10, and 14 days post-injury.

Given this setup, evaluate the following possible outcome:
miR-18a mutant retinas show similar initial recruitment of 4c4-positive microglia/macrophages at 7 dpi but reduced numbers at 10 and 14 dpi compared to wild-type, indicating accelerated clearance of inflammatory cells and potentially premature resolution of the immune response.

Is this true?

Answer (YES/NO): NO